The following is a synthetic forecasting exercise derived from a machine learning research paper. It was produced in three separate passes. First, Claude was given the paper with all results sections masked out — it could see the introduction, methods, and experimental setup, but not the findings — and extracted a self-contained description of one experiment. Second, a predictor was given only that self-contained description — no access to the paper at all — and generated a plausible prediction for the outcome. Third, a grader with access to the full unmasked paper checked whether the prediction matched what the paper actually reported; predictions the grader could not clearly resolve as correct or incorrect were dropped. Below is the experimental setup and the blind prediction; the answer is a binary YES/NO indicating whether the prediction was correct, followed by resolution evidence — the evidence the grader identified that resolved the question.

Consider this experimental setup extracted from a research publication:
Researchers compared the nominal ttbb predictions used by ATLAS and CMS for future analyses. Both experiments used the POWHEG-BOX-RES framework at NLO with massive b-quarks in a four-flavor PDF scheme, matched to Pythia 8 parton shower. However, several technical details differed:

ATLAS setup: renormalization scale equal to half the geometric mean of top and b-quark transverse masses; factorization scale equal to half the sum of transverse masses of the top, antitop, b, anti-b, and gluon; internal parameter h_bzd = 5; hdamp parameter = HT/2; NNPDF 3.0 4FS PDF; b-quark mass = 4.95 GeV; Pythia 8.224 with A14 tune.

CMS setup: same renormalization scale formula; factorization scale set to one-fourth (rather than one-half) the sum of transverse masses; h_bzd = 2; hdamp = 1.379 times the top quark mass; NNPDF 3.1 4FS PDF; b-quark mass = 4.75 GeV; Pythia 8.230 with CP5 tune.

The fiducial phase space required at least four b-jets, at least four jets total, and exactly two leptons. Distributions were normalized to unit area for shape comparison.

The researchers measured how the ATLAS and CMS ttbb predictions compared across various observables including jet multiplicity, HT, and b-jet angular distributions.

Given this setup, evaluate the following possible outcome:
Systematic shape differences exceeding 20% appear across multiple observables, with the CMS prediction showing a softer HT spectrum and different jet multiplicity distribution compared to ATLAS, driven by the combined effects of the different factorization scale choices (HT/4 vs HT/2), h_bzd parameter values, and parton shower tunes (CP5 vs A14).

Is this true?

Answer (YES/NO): NO